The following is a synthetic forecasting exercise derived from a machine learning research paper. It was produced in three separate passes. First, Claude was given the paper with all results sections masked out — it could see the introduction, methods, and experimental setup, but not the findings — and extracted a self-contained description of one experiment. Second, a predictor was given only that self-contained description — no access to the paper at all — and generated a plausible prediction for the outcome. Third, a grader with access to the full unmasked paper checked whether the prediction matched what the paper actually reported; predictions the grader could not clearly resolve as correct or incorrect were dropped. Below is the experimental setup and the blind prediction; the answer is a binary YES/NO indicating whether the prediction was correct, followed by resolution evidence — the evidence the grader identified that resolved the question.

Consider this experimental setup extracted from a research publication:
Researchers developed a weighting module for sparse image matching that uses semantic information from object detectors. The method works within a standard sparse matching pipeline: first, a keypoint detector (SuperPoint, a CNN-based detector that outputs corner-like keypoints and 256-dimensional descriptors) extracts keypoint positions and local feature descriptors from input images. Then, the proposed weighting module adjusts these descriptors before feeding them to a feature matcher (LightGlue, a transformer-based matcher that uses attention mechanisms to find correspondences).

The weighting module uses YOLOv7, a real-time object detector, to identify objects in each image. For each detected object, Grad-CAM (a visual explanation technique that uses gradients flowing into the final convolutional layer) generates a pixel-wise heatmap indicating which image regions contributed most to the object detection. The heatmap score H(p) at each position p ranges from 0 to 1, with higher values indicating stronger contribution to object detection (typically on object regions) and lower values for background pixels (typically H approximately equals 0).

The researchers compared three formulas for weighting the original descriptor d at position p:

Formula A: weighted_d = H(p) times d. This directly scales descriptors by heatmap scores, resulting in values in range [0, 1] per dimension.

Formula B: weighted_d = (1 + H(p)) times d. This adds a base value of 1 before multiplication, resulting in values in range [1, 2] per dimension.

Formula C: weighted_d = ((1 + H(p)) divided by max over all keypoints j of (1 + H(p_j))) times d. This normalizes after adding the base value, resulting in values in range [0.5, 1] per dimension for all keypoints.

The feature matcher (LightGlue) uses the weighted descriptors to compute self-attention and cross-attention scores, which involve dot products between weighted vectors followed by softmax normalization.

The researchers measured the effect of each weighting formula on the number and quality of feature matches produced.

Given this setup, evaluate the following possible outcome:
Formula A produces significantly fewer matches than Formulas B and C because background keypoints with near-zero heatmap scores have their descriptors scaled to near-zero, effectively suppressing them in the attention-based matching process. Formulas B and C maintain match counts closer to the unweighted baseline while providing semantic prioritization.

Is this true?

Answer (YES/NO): NO